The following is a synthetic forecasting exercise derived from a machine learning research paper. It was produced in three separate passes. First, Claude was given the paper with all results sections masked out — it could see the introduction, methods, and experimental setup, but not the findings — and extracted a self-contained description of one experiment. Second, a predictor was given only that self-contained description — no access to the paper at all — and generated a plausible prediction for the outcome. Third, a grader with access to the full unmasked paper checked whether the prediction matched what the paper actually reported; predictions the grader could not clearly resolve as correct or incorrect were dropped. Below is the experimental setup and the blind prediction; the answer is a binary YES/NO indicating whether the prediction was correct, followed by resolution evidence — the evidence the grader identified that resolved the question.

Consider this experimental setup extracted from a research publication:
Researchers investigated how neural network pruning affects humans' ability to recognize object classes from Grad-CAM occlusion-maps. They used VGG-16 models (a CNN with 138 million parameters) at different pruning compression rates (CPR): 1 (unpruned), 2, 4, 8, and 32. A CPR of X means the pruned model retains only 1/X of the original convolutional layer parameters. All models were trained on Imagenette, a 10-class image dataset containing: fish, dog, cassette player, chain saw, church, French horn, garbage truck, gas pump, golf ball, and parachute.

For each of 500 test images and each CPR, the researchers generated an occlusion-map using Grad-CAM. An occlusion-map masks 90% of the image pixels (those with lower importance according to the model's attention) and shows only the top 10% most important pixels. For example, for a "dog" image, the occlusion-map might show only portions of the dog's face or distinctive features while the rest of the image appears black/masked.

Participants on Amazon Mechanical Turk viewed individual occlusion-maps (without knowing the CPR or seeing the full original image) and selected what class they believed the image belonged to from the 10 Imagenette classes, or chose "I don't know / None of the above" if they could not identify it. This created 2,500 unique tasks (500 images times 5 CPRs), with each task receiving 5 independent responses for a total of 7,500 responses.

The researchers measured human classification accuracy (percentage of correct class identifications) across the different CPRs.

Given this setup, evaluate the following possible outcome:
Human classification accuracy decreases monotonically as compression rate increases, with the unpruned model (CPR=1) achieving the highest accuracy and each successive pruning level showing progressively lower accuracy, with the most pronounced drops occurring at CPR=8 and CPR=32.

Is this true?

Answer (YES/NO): NO